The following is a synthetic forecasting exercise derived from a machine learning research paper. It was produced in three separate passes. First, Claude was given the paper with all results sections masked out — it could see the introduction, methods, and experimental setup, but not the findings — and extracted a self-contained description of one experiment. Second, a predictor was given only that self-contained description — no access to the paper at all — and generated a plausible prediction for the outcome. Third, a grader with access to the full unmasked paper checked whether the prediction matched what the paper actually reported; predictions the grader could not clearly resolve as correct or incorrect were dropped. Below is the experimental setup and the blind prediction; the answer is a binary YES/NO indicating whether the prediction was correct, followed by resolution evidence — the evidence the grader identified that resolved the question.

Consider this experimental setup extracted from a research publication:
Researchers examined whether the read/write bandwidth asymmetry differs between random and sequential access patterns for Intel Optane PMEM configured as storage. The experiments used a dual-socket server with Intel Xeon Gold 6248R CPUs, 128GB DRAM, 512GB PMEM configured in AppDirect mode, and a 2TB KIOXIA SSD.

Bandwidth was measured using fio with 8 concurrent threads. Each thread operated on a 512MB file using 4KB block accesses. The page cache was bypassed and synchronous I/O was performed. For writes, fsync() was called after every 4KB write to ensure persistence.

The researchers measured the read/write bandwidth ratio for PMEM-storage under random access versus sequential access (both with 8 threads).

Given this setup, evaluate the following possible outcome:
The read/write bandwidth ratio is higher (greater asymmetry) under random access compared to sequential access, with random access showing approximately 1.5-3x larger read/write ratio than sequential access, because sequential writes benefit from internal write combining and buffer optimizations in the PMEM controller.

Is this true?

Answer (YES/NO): NO